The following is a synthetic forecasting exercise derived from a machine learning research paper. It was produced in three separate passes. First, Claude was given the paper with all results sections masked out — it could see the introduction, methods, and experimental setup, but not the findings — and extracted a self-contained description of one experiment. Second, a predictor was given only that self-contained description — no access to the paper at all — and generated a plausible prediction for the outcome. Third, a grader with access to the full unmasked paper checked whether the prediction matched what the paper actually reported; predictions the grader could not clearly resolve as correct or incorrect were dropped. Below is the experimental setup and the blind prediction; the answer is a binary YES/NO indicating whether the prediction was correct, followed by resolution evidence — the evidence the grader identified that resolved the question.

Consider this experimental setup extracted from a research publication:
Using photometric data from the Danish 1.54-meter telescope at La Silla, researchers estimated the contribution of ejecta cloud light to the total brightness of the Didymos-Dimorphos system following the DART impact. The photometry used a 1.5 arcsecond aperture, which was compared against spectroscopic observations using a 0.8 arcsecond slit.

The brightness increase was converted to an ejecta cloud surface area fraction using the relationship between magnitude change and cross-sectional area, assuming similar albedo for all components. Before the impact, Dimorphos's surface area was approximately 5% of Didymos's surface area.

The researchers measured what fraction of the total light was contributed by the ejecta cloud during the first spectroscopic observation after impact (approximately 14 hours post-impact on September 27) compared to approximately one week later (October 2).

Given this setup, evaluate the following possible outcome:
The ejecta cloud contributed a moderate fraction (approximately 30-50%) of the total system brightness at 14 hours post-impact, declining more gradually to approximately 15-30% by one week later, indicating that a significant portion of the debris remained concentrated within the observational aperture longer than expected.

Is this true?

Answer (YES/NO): NO